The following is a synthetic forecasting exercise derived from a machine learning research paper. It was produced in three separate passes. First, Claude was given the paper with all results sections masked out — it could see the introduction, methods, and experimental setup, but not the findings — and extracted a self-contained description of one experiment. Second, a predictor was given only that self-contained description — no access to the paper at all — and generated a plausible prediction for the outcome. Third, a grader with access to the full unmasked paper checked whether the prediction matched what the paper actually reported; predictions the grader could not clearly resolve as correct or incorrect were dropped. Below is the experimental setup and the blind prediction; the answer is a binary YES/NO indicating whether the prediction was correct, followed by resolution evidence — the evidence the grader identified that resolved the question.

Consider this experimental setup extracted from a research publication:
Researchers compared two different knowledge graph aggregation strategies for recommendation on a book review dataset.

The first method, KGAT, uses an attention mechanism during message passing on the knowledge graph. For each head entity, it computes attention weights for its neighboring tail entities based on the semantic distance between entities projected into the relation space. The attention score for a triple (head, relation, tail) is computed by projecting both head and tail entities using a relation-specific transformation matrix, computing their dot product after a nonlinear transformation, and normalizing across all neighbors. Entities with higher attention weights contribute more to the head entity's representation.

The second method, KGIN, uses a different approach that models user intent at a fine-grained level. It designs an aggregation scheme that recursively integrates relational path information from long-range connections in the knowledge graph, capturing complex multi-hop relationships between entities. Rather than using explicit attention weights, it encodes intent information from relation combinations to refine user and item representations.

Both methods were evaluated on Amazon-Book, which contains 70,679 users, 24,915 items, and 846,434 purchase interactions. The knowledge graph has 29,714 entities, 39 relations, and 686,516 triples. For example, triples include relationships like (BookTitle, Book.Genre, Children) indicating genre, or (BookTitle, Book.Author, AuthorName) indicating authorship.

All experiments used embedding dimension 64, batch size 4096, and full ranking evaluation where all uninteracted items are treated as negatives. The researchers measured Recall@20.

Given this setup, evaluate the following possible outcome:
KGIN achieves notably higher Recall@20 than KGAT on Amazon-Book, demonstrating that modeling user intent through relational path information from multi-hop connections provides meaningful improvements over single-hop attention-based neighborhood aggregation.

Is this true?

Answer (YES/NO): YES